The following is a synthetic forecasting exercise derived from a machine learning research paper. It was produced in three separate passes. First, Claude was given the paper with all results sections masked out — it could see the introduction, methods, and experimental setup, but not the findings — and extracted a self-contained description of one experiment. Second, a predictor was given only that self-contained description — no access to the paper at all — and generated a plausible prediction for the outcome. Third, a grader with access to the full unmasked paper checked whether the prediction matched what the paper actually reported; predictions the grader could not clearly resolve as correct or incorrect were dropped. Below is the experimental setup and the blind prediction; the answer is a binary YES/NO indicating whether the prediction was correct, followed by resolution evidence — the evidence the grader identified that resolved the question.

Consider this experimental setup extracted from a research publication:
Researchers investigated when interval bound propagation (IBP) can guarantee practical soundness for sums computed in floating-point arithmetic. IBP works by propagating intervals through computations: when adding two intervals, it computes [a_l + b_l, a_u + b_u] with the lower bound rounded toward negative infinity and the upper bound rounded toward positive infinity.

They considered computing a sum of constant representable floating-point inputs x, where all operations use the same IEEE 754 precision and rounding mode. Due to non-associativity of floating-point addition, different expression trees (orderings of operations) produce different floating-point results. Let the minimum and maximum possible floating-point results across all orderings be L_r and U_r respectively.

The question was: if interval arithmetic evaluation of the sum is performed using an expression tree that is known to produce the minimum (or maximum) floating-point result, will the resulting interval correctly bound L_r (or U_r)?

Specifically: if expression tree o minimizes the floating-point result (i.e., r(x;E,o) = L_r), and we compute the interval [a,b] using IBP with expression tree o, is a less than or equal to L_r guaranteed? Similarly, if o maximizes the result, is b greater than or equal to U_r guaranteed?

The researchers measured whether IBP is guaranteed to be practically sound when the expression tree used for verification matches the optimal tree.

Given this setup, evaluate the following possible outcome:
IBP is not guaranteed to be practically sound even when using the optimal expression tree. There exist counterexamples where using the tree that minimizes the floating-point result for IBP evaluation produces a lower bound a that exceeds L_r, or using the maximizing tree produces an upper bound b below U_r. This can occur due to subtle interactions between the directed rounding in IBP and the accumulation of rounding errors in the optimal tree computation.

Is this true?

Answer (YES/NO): NO